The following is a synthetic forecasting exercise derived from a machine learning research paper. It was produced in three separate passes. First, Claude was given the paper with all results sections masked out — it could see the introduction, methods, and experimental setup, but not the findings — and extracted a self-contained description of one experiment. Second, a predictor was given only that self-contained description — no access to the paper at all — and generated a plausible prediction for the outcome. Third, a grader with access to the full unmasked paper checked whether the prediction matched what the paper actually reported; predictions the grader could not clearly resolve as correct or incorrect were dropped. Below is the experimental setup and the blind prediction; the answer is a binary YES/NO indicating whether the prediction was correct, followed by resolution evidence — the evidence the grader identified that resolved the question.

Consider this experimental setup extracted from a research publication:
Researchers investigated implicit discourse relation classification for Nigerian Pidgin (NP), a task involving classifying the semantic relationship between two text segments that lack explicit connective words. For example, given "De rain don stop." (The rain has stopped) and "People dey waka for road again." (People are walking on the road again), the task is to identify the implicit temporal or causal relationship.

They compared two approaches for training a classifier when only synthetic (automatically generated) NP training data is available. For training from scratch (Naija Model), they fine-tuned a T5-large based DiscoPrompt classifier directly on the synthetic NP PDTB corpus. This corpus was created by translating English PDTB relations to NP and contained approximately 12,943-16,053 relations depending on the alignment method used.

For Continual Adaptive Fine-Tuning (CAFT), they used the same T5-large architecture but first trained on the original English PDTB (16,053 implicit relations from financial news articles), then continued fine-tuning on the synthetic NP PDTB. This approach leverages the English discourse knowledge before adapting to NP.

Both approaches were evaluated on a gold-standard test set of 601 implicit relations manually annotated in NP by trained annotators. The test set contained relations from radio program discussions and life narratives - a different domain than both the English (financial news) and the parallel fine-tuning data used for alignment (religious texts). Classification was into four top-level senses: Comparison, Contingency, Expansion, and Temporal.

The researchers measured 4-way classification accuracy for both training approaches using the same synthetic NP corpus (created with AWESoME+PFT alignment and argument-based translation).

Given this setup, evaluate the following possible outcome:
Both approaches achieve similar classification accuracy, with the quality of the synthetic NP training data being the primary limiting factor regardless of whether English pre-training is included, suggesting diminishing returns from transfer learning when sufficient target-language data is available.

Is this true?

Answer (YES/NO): NO